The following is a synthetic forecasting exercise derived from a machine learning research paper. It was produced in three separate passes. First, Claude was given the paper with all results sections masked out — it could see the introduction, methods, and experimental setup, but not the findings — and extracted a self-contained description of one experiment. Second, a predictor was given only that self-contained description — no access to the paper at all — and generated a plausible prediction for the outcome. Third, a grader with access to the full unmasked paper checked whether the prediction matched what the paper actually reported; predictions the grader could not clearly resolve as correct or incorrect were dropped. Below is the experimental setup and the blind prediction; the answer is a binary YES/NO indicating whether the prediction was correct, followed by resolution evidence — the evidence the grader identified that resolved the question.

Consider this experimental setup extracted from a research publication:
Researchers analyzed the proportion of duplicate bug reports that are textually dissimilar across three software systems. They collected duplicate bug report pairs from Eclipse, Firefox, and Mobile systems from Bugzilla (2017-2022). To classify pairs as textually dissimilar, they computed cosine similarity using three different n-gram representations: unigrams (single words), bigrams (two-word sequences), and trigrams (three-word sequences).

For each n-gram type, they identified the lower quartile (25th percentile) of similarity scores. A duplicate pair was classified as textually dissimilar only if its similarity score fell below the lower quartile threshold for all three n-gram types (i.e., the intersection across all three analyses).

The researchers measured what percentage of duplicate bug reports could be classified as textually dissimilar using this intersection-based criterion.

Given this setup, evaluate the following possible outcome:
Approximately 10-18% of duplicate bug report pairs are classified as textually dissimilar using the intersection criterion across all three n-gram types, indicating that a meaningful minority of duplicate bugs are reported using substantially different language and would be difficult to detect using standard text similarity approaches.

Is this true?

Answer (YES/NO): NO